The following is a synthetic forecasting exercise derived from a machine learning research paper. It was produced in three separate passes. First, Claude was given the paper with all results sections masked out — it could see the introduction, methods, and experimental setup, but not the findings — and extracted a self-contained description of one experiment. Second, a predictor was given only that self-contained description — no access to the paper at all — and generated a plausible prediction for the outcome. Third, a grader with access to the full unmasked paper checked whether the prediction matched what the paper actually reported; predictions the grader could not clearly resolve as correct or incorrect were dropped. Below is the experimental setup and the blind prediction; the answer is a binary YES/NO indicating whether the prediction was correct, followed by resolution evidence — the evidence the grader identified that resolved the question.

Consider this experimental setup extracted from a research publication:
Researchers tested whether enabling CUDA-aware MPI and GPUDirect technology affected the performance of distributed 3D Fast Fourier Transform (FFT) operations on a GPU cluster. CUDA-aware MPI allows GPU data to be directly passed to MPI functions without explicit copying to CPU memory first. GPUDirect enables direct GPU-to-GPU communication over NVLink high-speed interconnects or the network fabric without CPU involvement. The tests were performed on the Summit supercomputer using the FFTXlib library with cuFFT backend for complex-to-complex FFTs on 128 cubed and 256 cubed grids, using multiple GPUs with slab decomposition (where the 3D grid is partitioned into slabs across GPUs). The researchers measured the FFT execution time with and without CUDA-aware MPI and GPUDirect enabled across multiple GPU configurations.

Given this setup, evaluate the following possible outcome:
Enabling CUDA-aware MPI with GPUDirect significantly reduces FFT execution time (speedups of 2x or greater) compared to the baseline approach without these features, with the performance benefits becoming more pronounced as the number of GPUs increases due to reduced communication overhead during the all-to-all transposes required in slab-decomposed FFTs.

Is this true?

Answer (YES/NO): NO